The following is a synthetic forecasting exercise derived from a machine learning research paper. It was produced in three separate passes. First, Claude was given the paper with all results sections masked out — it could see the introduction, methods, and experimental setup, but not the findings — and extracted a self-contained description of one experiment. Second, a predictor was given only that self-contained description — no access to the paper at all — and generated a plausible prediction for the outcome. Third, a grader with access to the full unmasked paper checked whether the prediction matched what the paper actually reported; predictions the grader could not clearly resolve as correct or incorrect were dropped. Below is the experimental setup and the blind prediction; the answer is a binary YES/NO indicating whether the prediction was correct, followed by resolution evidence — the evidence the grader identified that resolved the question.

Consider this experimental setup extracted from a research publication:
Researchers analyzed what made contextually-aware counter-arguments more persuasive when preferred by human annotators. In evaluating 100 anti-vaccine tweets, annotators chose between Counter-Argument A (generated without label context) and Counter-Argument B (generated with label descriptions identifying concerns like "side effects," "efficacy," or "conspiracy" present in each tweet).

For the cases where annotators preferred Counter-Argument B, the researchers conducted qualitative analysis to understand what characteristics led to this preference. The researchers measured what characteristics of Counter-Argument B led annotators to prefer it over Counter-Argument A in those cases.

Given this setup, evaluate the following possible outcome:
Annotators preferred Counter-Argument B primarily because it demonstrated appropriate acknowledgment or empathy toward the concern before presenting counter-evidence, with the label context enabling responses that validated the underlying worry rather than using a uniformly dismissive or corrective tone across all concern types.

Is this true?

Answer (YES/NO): NO